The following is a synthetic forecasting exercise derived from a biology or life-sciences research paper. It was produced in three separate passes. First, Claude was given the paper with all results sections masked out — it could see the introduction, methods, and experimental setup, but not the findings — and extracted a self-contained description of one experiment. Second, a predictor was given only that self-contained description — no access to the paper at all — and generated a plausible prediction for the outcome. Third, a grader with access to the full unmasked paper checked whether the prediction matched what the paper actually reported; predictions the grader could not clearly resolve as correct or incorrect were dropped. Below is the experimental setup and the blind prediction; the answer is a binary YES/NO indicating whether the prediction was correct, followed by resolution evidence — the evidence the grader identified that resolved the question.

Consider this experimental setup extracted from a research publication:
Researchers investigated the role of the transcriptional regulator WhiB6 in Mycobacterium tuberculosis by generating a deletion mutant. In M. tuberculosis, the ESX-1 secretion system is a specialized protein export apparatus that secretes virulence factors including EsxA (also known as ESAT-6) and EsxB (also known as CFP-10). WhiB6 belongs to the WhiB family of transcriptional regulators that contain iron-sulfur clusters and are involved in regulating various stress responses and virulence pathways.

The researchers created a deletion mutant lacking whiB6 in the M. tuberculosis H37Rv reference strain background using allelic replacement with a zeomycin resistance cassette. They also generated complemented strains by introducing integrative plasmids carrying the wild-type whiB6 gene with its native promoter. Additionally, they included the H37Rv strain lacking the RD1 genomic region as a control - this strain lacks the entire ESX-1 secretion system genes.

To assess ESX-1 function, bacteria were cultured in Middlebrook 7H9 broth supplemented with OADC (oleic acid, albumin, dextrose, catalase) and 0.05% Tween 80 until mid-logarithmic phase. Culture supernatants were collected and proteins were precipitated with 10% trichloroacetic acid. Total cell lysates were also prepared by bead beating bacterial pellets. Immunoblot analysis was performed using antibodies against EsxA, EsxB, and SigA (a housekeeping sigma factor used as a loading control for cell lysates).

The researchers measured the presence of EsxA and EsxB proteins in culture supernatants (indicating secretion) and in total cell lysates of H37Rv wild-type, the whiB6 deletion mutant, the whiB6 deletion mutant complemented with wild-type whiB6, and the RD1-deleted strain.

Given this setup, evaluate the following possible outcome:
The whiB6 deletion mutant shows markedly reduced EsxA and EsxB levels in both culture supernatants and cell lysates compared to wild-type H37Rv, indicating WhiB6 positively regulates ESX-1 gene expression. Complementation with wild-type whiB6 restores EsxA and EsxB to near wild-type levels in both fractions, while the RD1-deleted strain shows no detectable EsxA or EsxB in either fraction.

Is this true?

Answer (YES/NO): NO